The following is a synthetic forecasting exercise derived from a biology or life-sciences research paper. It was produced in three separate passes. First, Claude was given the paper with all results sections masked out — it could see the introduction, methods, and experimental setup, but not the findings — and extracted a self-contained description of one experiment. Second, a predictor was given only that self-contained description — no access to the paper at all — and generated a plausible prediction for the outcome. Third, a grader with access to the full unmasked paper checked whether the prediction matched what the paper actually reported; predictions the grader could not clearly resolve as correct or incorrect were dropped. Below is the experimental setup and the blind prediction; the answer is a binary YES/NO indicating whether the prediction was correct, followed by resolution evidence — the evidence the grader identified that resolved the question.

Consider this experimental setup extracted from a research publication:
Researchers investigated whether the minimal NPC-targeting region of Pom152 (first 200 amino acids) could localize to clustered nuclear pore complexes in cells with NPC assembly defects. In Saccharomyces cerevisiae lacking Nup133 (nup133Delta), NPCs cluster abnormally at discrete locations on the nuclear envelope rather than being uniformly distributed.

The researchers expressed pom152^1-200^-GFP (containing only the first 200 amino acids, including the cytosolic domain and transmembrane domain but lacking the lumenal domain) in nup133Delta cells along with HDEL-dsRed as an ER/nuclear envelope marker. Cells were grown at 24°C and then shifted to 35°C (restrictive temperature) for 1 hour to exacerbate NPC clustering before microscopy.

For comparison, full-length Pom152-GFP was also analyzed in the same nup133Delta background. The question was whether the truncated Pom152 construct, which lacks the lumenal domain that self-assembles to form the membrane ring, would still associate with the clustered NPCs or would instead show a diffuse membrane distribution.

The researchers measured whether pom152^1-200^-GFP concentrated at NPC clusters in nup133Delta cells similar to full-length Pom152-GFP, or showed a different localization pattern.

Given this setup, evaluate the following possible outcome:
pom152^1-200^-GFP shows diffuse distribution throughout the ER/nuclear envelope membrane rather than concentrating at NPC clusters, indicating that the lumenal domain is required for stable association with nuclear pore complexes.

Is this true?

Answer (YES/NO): NO